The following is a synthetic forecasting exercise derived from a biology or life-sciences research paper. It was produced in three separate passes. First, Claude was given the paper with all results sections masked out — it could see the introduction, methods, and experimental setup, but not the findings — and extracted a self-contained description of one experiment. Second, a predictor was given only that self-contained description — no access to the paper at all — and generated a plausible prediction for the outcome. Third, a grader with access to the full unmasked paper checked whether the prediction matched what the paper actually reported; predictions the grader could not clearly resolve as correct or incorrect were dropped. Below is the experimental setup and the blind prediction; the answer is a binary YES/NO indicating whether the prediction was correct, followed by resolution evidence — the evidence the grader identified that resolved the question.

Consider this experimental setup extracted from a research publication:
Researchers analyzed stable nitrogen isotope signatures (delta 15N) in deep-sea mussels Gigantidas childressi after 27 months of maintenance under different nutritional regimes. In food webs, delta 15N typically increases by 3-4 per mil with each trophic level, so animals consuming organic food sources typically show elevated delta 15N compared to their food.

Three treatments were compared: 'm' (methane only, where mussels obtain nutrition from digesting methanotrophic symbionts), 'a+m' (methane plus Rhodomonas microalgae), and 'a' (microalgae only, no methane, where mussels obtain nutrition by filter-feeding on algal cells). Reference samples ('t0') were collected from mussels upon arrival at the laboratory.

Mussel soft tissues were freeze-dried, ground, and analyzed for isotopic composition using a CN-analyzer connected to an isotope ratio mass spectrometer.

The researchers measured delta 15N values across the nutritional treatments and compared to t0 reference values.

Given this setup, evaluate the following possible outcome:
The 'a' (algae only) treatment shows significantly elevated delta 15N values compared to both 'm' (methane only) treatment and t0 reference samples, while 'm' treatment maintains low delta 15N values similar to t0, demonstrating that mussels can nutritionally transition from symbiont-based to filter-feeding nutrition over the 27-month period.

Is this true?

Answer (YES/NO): NO